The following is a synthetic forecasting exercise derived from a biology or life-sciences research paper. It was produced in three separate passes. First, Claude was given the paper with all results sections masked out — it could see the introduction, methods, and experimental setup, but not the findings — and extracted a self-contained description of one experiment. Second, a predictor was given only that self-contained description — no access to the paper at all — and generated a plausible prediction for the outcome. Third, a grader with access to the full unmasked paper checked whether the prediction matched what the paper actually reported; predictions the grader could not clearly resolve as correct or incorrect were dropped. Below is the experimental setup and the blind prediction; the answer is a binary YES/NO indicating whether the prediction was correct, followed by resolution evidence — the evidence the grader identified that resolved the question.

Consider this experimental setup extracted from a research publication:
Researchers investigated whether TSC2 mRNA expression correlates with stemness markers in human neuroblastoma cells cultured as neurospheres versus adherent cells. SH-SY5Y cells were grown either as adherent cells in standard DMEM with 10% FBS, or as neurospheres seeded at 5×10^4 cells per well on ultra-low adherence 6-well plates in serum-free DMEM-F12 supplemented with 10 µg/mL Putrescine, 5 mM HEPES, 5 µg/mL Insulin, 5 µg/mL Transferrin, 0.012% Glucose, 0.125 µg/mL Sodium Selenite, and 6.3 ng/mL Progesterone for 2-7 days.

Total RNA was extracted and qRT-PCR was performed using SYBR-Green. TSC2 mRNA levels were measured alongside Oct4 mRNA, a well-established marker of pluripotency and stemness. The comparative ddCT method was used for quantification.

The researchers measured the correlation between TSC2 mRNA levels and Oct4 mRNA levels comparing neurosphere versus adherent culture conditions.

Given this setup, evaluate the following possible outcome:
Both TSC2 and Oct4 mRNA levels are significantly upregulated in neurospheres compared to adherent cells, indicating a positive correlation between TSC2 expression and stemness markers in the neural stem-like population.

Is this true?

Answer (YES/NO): YES